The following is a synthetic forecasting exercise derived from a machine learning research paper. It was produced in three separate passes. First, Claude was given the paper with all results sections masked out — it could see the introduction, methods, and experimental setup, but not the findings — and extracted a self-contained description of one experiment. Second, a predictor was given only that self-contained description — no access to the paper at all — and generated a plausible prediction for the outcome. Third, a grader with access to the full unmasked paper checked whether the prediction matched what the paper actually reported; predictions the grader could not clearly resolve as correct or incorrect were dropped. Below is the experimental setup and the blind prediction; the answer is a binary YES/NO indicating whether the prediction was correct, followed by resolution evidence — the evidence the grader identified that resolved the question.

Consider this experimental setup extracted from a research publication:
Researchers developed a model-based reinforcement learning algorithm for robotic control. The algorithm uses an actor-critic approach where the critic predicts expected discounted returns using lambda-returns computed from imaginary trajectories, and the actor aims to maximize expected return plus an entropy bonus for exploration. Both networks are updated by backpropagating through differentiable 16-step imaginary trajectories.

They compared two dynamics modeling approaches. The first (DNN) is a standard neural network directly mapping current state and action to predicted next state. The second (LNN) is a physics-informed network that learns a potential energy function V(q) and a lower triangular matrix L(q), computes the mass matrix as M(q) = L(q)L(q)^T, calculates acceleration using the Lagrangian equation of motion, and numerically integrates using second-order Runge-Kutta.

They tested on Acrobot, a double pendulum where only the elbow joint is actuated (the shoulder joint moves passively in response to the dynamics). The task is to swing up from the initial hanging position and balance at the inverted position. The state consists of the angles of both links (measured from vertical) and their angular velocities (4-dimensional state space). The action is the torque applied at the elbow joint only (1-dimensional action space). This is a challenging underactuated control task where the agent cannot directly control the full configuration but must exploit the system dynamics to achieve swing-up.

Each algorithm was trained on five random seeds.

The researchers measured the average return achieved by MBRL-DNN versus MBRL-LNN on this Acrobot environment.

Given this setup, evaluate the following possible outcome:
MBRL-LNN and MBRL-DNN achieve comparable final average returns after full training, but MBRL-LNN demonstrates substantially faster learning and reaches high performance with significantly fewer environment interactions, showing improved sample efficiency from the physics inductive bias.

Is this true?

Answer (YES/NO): NO